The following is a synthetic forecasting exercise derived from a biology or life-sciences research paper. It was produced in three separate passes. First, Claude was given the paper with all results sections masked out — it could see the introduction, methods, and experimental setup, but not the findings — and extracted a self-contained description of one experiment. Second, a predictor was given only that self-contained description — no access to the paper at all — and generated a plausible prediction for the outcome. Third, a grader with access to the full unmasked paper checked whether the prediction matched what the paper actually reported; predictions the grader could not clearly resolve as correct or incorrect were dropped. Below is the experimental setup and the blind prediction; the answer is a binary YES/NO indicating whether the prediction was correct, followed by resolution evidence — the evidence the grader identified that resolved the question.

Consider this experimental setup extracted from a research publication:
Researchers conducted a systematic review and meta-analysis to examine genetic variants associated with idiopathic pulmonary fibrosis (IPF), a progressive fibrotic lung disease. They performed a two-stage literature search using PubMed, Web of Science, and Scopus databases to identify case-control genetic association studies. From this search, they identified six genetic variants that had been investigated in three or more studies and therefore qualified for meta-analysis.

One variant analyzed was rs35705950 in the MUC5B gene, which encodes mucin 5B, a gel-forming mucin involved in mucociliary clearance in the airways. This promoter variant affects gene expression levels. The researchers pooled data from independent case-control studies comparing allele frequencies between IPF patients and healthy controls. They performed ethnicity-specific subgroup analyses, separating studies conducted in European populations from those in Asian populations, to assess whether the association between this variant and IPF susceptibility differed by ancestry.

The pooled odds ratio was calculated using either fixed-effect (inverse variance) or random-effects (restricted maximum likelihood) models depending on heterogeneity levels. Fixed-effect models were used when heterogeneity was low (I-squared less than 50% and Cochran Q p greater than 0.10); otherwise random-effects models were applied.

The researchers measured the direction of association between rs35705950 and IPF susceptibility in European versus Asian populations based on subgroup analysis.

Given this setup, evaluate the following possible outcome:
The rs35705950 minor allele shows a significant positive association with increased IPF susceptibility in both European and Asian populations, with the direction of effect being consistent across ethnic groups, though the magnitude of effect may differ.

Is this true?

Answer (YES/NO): YES